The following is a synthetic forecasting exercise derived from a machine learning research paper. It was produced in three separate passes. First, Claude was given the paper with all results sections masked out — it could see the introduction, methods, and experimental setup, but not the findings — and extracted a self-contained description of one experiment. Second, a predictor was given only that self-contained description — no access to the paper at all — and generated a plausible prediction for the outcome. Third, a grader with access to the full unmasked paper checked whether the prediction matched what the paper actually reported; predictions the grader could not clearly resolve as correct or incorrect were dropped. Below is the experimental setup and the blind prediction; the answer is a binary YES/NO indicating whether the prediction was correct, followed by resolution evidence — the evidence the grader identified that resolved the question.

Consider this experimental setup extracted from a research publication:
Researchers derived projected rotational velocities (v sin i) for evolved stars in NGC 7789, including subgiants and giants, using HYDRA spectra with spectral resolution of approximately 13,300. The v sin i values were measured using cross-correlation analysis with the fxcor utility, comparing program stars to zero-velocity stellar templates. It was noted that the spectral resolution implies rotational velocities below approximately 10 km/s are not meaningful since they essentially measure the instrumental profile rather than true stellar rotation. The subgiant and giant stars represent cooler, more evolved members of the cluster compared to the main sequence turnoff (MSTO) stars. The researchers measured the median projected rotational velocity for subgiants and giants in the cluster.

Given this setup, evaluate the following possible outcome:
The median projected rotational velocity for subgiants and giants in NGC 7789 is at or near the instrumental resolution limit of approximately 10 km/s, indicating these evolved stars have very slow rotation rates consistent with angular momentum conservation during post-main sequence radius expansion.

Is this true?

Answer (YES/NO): YES